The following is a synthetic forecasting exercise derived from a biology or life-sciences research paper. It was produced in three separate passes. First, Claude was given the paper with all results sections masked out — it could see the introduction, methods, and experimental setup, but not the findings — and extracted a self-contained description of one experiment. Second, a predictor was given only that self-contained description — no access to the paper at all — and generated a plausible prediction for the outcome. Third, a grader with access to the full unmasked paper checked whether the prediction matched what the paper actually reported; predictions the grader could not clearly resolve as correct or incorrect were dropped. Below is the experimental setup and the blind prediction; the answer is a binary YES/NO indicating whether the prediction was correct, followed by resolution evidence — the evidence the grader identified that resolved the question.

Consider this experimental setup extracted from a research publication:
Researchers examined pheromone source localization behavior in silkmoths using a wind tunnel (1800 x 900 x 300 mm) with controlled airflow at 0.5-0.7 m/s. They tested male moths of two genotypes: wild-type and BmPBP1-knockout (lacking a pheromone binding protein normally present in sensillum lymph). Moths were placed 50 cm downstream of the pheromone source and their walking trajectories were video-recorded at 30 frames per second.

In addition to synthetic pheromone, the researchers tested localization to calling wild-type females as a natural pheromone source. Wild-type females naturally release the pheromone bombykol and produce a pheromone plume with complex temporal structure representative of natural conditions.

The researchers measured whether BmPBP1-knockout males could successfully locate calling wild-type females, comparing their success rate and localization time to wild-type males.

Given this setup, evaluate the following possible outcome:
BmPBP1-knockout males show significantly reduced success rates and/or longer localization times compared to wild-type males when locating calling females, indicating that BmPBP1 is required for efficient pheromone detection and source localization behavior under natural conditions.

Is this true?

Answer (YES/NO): YES